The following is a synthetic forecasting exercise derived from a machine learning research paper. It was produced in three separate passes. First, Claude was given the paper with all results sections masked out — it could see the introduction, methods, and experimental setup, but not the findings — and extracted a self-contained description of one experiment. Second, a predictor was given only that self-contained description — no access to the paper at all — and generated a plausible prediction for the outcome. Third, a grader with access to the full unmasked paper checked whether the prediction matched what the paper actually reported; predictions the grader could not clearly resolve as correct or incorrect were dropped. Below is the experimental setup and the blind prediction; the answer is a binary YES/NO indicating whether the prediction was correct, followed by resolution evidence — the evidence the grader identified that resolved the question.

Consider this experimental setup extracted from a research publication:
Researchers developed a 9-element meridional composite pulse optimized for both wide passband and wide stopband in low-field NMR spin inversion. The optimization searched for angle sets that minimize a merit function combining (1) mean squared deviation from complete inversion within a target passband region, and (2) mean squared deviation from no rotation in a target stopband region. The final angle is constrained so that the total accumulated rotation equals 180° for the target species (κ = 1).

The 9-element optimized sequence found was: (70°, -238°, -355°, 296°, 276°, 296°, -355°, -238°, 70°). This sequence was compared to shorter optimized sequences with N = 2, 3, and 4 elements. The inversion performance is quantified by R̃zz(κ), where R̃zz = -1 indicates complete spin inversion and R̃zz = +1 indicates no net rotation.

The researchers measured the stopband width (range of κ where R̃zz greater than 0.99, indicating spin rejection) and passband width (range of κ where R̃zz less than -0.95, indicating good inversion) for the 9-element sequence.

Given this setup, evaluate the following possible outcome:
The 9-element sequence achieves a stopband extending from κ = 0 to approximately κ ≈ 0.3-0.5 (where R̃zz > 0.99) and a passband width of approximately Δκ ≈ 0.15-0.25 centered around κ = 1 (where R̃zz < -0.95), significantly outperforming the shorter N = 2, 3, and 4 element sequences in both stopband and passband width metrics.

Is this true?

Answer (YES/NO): NO